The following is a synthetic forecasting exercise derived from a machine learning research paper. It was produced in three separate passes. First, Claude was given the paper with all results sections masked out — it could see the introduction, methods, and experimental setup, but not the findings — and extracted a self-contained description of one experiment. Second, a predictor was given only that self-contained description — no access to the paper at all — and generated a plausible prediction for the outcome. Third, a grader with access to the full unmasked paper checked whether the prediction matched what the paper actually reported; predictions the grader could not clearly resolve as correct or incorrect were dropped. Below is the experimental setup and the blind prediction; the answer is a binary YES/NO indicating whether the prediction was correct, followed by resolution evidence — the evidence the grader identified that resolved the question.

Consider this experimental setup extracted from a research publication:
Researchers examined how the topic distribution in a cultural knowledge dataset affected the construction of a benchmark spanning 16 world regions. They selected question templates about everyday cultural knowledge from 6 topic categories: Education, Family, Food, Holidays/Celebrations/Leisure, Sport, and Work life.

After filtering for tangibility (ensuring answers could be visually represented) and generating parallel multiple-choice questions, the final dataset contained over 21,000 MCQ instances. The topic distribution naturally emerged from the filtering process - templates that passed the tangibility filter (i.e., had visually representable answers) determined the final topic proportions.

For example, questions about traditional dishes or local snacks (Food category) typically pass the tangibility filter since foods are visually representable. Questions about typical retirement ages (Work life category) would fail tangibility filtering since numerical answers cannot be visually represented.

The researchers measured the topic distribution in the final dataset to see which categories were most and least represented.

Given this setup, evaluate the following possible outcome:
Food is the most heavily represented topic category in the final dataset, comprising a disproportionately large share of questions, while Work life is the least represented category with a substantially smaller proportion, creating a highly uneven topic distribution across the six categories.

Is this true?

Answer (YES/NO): NO